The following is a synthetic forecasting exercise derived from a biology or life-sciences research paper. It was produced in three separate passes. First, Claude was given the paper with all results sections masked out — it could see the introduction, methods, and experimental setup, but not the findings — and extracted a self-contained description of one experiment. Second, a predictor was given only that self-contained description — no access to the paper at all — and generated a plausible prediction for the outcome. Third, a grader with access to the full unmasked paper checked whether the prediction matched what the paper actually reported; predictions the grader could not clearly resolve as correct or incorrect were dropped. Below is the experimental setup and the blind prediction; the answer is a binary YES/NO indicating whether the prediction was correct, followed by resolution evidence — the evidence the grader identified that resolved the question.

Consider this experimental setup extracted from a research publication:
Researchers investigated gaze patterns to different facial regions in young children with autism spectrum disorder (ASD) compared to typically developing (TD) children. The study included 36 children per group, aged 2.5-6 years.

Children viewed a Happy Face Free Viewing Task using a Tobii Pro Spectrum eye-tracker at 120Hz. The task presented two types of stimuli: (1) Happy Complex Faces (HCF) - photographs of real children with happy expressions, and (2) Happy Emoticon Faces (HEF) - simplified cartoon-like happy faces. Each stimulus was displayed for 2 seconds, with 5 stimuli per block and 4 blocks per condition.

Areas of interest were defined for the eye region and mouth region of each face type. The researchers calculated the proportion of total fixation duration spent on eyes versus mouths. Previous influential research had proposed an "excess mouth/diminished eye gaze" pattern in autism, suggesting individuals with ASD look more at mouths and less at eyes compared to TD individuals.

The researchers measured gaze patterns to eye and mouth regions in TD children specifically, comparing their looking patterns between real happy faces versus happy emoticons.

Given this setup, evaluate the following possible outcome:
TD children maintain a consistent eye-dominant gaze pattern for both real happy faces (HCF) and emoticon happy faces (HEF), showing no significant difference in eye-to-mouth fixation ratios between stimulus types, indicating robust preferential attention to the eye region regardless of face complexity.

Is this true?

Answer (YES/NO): NO